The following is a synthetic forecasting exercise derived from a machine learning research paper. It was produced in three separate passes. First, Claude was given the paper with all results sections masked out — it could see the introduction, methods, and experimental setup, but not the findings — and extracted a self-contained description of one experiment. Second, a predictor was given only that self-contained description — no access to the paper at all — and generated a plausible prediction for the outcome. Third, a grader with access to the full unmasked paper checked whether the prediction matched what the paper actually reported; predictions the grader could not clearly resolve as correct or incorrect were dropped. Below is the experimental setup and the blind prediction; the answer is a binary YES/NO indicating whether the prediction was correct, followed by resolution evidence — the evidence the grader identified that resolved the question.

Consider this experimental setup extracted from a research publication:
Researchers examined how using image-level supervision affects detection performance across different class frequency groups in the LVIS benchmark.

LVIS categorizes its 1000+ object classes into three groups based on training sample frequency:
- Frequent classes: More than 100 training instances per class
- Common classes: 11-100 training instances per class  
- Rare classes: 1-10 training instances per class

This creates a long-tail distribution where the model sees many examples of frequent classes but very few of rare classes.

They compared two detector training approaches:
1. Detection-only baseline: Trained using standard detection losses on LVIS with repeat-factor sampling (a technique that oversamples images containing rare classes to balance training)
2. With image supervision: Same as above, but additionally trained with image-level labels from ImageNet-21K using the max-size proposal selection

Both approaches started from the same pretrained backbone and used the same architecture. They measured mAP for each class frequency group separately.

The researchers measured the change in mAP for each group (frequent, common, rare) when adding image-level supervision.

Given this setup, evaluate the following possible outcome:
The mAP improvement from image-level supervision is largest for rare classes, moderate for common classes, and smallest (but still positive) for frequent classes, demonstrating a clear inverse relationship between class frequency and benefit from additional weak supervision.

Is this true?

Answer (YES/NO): NO